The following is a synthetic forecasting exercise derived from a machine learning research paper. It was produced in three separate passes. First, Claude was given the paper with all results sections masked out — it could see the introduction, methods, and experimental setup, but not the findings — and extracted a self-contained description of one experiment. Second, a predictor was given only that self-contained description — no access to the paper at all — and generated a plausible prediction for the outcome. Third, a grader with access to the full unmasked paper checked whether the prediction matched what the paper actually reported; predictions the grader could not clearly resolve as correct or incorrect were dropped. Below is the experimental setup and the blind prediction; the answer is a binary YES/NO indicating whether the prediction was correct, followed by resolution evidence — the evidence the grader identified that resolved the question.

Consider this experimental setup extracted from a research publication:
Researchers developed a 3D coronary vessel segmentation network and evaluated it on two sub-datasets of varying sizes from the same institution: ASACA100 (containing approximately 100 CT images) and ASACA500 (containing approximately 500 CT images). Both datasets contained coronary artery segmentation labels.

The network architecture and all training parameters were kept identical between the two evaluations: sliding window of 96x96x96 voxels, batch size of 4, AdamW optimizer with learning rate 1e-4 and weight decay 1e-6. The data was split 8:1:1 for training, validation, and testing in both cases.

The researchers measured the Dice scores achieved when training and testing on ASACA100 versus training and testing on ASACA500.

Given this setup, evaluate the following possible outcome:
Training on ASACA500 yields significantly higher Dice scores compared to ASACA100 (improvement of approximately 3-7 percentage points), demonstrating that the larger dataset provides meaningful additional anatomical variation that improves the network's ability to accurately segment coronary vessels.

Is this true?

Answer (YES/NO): NO